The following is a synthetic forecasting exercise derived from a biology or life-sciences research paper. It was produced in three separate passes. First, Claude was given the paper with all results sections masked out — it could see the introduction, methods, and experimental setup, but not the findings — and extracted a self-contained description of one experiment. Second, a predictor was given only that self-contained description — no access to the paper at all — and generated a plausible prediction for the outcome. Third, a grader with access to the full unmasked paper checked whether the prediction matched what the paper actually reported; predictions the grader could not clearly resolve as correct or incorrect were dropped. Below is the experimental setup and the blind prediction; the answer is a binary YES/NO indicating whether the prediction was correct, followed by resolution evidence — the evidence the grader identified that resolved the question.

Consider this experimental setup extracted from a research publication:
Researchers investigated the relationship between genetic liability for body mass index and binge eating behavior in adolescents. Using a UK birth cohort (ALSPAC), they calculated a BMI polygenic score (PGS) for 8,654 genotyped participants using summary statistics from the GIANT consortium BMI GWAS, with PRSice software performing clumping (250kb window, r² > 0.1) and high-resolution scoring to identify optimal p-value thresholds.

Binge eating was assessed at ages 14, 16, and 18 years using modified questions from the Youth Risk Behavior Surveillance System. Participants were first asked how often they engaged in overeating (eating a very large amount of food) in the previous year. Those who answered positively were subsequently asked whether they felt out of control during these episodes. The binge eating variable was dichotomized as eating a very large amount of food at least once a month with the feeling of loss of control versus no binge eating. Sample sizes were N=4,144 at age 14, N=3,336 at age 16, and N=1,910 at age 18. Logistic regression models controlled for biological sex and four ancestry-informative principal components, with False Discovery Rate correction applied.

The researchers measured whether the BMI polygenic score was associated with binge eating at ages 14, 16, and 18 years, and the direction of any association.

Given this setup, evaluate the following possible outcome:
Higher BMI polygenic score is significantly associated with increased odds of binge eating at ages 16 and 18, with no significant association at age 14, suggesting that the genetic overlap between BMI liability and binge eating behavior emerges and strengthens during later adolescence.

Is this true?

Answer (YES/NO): NO